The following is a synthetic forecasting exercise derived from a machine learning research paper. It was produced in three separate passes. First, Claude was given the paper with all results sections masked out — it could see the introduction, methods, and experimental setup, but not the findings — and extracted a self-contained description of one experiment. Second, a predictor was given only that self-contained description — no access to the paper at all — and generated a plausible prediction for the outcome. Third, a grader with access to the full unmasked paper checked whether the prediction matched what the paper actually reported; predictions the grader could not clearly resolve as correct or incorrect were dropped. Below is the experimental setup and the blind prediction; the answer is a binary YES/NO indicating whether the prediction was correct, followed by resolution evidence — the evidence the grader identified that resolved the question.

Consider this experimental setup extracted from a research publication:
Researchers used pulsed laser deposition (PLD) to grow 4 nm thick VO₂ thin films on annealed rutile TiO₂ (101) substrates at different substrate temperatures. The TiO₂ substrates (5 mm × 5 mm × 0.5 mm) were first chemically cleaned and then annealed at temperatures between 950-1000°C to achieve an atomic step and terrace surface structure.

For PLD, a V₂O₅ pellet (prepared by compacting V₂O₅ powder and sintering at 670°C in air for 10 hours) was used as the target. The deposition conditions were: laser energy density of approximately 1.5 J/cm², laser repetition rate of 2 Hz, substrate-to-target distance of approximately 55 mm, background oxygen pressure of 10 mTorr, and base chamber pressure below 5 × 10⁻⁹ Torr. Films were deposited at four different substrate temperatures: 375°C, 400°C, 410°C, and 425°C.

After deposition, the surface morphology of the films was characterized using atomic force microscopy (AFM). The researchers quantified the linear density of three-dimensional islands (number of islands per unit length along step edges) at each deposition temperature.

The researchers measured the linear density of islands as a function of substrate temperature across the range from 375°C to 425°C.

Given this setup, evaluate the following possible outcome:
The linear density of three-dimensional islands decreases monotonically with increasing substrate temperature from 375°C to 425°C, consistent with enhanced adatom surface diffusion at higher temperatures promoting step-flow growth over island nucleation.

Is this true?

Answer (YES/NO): YES